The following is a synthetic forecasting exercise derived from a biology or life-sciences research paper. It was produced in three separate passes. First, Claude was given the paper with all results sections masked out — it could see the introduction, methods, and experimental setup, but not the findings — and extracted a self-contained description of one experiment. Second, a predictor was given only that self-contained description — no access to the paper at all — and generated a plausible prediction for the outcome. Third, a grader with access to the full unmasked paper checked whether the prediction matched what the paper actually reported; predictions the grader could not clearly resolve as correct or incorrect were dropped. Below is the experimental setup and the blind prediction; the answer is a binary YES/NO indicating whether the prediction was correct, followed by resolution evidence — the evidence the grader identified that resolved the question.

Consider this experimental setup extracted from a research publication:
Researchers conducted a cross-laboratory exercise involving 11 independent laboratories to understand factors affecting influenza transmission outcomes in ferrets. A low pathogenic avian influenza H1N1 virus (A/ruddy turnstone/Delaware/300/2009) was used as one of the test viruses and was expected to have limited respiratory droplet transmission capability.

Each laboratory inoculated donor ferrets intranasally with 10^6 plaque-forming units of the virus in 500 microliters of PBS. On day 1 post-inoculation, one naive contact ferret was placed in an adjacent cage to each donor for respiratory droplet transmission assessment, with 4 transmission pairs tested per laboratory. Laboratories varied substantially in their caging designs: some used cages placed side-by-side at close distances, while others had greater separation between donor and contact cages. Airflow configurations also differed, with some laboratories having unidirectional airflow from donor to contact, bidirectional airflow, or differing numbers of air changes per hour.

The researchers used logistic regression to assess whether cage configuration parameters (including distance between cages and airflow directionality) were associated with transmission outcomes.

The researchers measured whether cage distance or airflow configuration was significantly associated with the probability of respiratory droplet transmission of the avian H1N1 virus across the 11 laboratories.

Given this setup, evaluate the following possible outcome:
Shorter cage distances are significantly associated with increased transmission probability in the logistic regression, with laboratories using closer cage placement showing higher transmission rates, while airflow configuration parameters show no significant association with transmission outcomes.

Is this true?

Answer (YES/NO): NO